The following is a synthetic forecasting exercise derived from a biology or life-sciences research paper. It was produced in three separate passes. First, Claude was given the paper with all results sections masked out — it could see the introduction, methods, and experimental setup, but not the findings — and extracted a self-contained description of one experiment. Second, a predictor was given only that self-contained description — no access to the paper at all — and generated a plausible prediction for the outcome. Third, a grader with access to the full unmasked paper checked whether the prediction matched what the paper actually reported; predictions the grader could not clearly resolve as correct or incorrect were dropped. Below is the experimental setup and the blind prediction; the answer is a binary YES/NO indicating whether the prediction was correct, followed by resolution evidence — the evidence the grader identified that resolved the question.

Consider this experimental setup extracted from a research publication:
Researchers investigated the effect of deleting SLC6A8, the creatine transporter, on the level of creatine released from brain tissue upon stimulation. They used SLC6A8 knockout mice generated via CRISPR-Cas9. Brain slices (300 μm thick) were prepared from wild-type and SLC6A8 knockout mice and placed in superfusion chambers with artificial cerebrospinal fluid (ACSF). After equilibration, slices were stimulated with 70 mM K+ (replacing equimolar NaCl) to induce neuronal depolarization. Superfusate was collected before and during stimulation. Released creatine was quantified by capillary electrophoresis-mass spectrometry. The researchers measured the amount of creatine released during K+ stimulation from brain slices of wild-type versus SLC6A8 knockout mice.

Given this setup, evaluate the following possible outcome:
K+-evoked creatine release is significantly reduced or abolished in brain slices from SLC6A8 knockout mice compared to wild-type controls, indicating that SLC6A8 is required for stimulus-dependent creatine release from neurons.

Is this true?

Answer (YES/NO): YES